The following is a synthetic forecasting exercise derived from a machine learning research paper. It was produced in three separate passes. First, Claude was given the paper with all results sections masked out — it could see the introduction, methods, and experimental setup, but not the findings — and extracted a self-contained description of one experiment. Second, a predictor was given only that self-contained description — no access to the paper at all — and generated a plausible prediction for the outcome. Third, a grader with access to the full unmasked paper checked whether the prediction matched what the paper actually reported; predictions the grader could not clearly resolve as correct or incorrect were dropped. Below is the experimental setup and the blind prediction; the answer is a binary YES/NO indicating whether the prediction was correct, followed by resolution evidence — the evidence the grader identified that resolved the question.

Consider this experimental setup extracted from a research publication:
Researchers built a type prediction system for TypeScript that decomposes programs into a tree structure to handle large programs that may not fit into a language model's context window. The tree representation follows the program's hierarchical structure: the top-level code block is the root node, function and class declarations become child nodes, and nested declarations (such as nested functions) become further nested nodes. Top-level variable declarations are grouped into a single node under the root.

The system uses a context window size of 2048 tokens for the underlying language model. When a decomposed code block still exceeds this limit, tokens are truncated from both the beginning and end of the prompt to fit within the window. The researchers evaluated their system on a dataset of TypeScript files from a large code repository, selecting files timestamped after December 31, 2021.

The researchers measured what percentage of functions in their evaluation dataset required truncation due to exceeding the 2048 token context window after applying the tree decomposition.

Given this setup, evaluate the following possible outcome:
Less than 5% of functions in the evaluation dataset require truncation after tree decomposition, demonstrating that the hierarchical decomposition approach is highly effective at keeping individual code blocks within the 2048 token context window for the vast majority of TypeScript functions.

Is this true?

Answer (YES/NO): YES